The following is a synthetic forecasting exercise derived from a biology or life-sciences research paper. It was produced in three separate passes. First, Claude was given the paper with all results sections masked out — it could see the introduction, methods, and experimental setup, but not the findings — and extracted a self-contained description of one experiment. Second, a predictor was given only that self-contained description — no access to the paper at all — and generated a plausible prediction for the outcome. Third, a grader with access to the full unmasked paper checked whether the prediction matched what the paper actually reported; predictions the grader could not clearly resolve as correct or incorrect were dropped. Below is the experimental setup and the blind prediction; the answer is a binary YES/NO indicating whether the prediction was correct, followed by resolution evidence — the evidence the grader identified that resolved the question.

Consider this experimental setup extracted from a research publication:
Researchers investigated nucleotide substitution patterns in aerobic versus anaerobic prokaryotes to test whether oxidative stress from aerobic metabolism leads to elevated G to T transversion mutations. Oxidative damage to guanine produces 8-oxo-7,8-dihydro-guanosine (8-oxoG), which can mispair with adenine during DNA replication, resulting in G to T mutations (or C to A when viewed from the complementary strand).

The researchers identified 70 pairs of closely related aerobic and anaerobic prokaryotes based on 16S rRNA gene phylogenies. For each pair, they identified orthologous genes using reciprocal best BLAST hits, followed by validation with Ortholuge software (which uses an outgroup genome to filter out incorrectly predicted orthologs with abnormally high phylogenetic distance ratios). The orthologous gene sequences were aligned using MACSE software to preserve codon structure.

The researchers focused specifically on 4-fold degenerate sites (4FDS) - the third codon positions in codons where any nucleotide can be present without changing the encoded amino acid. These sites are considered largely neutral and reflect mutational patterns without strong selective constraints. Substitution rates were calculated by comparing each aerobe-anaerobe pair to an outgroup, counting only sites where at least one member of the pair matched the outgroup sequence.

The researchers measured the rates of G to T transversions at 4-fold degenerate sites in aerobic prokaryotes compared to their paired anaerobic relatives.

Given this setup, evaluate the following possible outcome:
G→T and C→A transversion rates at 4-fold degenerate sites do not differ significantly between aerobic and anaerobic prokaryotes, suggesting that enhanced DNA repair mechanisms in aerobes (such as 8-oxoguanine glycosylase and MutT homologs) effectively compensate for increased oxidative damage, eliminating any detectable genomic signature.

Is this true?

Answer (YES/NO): NO